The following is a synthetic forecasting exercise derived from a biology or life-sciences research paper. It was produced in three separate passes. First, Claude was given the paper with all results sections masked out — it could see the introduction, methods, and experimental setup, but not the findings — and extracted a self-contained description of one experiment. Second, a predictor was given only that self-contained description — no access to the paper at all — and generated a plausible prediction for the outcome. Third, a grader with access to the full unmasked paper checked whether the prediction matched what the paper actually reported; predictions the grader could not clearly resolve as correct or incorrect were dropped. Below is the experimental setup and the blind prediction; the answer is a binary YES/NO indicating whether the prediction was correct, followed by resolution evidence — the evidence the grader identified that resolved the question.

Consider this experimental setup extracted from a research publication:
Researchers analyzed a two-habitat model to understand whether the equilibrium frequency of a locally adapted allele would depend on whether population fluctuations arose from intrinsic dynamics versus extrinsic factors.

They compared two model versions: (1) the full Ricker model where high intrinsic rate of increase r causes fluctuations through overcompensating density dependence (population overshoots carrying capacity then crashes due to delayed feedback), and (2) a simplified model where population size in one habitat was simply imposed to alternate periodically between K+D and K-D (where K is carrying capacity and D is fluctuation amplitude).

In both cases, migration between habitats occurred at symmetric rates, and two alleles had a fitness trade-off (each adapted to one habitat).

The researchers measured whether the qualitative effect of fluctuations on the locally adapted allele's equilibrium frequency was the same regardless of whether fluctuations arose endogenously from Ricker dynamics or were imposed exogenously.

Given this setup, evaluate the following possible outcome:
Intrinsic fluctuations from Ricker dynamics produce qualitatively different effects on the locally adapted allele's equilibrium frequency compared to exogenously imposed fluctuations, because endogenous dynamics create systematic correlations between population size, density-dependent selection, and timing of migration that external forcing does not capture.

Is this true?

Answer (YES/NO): NO